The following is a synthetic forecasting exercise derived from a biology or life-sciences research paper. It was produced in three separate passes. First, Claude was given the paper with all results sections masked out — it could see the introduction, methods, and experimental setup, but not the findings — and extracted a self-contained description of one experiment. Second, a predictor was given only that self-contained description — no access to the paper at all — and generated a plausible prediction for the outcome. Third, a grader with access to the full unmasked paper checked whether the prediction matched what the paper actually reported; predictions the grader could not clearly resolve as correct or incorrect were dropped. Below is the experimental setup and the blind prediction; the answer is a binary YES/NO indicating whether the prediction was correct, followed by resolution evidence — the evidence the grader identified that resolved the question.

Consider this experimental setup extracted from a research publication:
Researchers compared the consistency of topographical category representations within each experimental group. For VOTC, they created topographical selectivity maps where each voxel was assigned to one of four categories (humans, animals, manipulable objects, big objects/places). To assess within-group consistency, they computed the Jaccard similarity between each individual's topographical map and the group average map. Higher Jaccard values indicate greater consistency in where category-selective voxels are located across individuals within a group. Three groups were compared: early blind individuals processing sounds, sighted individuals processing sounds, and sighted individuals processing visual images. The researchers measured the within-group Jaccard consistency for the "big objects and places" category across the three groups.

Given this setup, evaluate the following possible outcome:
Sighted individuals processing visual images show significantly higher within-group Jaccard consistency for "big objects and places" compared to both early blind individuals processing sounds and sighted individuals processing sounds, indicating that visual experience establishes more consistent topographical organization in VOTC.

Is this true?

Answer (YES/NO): NO